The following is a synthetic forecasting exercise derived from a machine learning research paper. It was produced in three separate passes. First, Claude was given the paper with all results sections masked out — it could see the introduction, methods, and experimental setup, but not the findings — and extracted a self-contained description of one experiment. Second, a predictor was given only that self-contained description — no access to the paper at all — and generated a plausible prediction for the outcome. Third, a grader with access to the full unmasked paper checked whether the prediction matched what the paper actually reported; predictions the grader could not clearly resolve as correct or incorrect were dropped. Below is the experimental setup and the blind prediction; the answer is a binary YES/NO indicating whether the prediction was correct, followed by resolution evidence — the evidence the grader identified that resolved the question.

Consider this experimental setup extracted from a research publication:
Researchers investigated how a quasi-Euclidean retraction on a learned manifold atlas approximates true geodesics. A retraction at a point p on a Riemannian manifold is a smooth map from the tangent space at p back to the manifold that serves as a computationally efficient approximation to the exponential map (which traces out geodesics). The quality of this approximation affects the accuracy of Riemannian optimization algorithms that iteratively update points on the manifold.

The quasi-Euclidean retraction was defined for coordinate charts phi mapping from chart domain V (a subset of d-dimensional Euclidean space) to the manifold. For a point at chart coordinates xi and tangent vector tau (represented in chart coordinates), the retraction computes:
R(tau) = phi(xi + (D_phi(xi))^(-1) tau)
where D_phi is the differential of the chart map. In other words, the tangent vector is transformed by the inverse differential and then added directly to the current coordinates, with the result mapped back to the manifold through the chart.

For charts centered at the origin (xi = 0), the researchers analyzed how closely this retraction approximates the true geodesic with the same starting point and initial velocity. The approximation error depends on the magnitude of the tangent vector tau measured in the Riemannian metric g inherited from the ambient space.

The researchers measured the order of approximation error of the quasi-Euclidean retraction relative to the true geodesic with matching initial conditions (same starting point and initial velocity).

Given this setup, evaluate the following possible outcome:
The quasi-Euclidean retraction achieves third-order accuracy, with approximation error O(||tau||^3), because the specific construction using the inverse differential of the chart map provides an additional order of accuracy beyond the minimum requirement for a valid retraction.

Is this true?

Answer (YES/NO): YES